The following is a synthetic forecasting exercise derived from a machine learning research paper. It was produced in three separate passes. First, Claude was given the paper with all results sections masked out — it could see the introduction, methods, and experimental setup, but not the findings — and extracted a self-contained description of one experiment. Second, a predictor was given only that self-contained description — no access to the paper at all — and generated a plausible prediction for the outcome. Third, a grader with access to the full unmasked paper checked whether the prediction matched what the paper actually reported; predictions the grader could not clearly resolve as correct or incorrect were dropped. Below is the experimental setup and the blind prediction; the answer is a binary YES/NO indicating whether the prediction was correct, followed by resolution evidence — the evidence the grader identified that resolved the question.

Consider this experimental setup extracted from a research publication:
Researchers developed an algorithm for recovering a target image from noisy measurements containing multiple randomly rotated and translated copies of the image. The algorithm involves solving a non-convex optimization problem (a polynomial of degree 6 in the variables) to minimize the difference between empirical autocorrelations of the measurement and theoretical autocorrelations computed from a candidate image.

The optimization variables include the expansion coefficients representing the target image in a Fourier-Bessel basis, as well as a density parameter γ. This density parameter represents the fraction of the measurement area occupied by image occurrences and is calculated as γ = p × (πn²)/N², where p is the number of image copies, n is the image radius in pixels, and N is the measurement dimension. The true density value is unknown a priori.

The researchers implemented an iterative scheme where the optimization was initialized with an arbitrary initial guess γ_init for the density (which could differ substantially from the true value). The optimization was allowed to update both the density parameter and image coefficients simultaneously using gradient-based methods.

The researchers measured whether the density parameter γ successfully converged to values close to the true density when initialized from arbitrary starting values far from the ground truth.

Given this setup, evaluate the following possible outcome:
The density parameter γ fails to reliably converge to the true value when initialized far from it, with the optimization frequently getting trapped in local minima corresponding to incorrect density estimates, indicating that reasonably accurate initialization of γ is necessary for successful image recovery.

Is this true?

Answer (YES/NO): NO